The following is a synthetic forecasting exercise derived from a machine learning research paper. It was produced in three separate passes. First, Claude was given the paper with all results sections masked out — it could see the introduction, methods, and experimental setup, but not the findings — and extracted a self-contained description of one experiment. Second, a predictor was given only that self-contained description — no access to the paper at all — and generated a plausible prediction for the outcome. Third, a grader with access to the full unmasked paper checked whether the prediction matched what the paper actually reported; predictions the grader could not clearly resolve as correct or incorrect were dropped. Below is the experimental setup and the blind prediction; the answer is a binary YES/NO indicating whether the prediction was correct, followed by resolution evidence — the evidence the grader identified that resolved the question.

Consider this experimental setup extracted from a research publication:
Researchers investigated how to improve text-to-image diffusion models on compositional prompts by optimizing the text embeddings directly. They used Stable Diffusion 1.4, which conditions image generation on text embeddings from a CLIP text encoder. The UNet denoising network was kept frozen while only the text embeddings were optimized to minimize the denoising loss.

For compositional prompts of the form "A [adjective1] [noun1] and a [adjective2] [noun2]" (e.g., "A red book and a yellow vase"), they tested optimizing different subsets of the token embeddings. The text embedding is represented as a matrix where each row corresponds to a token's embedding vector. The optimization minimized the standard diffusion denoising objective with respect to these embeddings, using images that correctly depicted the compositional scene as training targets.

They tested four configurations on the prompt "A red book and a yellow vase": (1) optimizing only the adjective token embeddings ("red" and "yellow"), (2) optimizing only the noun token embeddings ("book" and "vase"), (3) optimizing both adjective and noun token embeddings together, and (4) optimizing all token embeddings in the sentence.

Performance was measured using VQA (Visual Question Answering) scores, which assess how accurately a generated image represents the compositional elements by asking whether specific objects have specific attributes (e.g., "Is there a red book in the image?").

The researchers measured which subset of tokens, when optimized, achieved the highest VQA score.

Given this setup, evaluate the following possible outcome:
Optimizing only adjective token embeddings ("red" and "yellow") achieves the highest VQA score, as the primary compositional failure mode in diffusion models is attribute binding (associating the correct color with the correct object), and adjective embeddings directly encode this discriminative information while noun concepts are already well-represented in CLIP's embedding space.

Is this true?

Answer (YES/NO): NO